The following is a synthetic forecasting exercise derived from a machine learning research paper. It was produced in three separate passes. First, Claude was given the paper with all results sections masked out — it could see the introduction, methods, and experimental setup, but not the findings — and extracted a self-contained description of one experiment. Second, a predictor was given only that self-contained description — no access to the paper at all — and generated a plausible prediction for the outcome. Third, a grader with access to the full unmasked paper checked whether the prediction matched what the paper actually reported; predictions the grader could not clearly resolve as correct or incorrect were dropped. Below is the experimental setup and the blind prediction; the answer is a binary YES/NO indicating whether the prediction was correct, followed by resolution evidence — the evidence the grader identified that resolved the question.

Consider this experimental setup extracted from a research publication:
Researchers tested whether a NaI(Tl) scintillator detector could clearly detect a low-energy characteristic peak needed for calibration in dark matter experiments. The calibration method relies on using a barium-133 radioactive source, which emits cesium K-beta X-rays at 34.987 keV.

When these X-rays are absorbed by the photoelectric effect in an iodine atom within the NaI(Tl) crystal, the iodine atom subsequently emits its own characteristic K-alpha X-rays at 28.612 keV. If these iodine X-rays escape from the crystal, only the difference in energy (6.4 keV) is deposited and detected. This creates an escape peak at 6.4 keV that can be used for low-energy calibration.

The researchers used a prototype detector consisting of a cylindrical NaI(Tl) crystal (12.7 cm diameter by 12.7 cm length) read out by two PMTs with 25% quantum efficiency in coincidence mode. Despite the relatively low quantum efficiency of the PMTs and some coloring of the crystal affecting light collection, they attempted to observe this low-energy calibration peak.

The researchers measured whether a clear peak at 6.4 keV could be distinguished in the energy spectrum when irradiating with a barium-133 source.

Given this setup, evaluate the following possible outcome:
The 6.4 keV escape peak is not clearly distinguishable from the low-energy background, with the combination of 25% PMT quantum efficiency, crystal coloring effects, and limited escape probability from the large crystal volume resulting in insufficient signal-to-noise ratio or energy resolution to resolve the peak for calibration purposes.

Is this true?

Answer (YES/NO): NO